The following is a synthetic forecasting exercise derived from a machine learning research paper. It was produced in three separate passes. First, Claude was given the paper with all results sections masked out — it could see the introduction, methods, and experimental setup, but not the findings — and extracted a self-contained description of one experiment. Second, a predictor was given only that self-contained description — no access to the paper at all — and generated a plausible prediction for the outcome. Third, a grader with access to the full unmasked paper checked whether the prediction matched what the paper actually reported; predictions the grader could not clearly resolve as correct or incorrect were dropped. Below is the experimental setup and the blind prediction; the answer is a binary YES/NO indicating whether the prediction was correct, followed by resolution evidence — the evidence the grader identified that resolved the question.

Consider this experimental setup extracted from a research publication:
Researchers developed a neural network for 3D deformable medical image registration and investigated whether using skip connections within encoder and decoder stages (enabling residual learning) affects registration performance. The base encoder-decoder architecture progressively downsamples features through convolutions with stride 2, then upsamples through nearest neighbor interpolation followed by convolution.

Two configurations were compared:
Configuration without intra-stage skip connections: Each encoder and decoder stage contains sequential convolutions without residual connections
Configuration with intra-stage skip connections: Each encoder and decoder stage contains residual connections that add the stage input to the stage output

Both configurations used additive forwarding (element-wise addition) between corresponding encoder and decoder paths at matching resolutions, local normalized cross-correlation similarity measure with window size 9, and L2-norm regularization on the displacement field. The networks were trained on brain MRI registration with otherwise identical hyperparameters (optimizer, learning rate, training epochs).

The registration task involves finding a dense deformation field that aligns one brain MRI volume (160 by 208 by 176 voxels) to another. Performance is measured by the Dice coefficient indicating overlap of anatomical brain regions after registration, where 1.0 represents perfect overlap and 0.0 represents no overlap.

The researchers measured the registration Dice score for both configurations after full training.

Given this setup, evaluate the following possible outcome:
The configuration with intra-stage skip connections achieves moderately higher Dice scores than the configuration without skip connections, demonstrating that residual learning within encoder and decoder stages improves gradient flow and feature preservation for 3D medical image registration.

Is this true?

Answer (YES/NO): NO